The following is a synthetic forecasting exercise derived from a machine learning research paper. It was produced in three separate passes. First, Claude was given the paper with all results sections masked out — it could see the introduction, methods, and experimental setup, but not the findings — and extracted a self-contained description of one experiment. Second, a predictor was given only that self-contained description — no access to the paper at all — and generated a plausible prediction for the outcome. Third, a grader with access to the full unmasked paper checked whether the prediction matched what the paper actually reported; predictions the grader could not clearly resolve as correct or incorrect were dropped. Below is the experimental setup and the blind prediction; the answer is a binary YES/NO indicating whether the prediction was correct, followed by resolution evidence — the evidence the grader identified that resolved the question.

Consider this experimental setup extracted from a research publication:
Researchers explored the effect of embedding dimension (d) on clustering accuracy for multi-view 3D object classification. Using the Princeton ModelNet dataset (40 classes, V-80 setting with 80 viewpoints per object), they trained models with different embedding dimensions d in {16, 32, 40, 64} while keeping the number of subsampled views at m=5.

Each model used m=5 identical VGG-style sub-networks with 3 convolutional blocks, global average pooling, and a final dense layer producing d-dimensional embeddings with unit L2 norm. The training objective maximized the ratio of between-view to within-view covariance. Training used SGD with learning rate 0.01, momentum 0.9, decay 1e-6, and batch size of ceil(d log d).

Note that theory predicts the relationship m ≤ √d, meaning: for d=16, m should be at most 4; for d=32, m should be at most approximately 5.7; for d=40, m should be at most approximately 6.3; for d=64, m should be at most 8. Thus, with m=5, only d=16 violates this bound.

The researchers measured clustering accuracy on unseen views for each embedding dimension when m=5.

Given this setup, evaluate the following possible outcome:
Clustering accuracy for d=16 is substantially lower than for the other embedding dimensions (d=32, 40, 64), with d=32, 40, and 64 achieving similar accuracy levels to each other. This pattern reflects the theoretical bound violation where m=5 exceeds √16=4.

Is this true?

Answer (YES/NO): NO